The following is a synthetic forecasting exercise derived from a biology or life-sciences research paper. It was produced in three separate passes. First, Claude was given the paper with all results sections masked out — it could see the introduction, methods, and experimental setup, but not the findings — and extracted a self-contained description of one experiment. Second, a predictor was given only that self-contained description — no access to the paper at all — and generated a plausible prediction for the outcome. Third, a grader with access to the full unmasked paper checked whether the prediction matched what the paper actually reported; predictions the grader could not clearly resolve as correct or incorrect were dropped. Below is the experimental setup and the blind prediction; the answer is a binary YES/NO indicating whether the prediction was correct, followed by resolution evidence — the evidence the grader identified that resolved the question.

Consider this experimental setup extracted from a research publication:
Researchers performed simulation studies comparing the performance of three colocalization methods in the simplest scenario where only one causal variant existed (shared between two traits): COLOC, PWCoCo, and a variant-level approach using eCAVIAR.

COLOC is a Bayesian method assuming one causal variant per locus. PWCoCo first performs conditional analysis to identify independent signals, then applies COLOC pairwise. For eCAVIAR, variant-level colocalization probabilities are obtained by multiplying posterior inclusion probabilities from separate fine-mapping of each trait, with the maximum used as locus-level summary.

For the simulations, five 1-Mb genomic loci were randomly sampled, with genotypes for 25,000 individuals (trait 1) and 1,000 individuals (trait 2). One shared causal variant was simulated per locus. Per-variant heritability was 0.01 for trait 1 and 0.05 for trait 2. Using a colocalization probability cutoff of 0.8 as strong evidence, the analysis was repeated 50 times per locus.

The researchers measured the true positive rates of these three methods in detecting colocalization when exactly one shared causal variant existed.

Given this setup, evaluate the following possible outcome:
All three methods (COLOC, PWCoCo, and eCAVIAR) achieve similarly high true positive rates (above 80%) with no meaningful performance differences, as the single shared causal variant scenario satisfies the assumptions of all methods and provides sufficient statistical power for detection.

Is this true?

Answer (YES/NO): NO